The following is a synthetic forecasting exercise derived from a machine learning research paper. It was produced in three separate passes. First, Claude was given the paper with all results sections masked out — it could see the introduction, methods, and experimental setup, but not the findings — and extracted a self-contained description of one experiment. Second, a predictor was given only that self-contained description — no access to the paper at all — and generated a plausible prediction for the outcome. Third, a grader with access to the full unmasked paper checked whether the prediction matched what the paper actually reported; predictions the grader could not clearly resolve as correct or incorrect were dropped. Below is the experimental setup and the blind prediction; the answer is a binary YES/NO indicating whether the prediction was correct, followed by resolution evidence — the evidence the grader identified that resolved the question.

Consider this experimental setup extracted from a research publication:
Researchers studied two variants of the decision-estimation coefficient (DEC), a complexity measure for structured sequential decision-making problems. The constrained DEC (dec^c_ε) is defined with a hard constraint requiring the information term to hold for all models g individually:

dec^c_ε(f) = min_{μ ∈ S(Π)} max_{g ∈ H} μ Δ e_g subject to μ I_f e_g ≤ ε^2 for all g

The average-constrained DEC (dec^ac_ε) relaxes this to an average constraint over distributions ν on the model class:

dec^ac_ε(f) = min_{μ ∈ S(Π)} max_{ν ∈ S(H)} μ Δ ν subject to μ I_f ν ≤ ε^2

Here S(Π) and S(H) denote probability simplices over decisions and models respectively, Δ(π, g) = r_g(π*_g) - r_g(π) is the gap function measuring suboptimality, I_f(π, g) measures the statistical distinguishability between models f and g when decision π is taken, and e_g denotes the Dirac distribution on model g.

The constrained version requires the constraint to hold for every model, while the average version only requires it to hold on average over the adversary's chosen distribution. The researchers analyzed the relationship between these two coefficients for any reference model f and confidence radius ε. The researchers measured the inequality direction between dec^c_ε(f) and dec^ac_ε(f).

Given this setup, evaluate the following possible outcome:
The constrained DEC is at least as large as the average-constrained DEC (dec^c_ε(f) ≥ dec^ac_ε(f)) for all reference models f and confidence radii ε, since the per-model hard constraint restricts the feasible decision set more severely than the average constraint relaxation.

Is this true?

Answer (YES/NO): NO